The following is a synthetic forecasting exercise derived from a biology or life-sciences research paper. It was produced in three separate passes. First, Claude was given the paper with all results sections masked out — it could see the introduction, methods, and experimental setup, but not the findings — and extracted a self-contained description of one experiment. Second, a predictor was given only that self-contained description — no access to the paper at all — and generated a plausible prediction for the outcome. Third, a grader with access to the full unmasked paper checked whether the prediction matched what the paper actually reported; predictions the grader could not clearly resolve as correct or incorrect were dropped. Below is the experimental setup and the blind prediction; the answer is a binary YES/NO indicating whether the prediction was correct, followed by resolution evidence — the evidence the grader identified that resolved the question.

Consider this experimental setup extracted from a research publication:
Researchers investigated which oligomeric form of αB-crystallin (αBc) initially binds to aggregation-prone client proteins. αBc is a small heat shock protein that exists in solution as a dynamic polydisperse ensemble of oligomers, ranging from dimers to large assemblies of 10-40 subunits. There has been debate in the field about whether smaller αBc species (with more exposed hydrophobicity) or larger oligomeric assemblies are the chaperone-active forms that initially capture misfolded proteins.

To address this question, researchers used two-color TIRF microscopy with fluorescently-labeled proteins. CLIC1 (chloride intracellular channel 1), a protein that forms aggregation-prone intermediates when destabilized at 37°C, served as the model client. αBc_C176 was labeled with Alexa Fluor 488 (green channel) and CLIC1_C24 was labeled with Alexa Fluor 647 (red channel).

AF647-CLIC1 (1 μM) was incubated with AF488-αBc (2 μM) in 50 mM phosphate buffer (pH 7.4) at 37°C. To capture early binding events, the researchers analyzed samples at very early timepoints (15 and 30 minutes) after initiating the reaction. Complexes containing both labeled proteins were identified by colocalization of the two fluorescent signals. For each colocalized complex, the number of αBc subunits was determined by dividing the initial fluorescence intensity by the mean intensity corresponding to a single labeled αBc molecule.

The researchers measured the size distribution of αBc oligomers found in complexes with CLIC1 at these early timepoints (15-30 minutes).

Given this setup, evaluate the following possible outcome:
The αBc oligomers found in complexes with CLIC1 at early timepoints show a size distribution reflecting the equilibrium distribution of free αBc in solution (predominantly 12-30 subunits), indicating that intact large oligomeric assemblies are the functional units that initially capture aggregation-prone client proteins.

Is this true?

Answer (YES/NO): NO